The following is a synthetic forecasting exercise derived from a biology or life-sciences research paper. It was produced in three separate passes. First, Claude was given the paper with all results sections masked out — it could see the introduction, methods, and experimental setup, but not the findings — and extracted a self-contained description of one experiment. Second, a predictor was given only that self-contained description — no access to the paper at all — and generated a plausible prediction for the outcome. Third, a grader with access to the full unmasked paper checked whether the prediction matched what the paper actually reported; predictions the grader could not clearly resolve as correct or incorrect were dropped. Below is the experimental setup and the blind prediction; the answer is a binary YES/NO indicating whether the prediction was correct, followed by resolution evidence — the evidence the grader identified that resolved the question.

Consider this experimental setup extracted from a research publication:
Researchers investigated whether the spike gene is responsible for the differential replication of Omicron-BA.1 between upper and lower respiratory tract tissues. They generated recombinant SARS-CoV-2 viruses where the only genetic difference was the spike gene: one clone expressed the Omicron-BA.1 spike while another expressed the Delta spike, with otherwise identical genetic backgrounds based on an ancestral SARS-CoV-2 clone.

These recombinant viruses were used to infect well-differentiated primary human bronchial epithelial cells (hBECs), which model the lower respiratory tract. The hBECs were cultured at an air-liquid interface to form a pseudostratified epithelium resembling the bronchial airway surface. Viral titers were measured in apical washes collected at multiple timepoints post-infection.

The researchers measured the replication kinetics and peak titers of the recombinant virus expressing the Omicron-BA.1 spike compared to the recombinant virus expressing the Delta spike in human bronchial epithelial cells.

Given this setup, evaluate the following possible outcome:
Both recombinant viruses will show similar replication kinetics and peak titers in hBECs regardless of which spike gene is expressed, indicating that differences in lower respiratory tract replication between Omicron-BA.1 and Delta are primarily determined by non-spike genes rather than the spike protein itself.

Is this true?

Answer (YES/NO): NO